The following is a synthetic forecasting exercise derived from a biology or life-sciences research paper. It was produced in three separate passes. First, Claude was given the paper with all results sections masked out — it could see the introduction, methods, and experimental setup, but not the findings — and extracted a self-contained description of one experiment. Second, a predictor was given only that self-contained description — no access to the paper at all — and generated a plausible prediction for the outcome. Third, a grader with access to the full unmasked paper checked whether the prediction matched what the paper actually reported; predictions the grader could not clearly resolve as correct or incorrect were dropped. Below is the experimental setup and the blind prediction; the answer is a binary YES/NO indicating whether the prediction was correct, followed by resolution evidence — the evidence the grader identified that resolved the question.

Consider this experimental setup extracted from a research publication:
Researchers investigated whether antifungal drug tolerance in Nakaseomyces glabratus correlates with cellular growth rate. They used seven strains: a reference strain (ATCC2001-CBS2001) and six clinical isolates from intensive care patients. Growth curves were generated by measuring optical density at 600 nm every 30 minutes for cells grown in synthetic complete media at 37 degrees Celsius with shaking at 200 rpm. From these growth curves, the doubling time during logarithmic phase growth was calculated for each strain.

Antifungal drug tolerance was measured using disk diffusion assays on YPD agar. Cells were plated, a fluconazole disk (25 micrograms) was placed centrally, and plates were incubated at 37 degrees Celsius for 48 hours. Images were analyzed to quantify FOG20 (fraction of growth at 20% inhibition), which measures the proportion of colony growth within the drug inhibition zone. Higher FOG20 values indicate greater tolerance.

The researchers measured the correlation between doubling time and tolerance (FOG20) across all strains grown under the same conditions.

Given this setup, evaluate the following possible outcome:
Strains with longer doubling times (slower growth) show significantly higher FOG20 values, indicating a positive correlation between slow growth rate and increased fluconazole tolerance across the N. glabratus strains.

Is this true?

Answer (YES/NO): NO